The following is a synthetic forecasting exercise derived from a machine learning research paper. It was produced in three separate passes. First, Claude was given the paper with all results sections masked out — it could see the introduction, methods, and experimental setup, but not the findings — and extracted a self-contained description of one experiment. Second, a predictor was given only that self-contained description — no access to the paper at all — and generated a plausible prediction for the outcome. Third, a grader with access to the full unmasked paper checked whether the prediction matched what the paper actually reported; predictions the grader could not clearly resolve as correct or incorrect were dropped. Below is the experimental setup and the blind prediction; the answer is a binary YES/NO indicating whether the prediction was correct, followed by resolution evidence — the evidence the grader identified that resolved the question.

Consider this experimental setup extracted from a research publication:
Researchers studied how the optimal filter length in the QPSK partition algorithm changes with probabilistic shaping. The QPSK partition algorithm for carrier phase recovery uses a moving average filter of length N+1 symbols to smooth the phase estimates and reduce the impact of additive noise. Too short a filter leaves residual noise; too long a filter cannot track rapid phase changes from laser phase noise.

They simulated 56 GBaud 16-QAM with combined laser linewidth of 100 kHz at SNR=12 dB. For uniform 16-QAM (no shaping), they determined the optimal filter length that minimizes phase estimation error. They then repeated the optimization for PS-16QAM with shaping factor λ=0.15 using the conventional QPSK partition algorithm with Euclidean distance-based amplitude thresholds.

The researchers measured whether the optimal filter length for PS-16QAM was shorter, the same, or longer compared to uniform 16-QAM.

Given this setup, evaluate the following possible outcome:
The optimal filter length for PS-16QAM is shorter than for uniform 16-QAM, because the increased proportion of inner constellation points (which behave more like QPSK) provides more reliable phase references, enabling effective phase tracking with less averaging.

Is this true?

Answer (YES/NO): NO